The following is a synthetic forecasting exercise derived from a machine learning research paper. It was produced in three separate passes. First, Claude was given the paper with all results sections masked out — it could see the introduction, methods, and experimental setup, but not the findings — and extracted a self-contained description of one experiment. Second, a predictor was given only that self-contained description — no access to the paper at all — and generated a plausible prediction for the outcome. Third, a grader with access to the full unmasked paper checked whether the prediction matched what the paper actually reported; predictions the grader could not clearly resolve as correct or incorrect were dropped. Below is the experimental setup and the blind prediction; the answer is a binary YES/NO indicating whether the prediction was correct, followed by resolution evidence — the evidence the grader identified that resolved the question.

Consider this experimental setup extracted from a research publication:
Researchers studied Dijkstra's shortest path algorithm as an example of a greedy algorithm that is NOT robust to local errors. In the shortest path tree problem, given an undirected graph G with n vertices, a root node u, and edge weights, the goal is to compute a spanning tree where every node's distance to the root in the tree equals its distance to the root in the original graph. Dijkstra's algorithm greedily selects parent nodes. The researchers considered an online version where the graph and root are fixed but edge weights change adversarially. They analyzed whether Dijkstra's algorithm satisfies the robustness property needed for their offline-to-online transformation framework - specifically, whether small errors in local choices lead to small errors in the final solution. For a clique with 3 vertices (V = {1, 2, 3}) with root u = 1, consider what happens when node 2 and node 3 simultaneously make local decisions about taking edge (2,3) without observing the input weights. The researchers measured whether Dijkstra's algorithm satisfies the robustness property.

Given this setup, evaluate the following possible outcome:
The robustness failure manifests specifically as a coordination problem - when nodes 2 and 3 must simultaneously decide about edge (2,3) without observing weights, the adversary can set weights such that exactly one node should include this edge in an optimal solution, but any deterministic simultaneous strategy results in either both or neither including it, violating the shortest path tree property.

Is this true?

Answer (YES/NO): NO